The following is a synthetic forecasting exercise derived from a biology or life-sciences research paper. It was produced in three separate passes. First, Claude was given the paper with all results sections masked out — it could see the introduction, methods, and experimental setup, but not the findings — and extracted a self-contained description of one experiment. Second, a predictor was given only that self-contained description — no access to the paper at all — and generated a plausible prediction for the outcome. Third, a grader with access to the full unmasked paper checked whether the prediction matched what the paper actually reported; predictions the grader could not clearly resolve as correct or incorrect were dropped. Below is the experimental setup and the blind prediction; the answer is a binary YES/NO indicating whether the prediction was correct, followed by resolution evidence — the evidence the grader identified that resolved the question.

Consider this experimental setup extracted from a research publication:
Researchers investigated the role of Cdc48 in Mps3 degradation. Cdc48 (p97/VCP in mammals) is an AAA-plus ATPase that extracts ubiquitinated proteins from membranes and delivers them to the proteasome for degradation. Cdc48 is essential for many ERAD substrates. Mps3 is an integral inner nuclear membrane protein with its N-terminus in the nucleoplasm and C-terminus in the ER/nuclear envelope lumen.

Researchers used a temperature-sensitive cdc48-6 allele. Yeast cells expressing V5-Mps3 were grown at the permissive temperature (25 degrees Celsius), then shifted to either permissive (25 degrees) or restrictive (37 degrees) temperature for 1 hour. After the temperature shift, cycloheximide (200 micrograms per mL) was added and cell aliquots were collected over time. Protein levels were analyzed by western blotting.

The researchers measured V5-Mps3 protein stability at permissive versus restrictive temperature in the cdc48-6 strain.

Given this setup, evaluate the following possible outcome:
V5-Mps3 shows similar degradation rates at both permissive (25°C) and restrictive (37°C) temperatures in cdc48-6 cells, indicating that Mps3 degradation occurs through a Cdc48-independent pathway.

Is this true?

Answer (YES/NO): NO